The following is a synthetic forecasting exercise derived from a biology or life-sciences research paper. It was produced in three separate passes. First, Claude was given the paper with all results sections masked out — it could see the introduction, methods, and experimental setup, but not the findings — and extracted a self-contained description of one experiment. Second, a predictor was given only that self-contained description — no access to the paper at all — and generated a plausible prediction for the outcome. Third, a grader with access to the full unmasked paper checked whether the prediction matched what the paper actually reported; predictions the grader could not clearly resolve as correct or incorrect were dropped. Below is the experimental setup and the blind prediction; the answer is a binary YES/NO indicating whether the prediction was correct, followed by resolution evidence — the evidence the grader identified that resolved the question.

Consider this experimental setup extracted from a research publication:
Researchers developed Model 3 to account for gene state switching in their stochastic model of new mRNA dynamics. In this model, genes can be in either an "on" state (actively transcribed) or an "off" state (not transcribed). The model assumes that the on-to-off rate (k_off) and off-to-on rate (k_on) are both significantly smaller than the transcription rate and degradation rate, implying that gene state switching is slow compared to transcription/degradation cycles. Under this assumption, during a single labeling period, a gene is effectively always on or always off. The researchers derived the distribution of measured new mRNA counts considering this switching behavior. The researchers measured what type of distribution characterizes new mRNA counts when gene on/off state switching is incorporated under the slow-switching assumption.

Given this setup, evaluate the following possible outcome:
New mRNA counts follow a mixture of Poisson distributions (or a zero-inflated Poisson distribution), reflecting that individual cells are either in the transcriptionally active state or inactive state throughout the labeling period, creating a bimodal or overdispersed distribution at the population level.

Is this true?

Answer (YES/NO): YES